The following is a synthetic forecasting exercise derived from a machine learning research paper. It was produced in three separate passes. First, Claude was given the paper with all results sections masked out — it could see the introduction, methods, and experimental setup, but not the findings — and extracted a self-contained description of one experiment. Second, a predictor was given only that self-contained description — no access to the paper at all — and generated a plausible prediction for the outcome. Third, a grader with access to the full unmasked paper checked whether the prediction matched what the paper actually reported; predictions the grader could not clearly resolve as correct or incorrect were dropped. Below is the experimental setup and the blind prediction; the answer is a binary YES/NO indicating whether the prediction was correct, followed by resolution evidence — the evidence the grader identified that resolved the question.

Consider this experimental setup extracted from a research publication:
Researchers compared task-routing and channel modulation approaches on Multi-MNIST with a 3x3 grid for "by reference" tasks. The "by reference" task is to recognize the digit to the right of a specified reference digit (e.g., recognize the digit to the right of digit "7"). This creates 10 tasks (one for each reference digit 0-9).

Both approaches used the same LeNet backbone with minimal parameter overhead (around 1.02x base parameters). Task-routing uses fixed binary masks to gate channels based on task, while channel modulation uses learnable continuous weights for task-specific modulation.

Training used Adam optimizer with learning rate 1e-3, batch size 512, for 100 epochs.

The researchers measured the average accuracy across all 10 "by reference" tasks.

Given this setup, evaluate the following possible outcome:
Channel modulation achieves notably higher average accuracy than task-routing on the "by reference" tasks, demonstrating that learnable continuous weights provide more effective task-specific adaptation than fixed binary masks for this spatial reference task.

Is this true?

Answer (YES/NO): NO